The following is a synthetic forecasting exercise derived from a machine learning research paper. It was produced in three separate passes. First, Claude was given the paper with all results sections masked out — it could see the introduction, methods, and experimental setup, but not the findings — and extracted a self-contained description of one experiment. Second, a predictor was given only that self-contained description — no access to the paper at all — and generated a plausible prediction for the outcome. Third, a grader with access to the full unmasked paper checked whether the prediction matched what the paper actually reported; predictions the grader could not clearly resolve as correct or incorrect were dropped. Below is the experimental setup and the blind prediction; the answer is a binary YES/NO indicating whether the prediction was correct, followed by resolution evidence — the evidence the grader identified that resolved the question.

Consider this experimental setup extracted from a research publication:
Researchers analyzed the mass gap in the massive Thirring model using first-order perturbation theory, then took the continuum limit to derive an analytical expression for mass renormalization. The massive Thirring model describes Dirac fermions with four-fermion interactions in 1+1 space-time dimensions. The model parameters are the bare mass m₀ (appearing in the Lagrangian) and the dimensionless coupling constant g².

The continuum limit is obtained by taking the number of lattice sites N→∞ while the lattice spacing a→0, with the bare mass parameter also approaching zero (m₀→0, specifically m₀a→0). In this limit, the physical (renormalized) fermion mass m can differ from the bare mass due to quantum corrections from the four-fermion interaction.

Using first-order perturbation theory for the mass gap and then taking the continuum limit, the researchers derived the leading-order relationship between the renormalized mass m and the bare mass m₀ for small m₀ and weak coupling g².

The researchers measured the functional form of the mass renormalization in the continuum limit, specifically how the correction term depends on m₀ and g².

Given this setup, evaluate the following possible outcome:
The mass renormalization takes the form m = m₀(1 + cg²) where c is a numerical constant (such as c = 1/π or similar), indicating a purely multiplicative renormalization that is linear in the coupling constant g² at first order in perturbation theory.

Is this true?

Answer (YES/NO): NO